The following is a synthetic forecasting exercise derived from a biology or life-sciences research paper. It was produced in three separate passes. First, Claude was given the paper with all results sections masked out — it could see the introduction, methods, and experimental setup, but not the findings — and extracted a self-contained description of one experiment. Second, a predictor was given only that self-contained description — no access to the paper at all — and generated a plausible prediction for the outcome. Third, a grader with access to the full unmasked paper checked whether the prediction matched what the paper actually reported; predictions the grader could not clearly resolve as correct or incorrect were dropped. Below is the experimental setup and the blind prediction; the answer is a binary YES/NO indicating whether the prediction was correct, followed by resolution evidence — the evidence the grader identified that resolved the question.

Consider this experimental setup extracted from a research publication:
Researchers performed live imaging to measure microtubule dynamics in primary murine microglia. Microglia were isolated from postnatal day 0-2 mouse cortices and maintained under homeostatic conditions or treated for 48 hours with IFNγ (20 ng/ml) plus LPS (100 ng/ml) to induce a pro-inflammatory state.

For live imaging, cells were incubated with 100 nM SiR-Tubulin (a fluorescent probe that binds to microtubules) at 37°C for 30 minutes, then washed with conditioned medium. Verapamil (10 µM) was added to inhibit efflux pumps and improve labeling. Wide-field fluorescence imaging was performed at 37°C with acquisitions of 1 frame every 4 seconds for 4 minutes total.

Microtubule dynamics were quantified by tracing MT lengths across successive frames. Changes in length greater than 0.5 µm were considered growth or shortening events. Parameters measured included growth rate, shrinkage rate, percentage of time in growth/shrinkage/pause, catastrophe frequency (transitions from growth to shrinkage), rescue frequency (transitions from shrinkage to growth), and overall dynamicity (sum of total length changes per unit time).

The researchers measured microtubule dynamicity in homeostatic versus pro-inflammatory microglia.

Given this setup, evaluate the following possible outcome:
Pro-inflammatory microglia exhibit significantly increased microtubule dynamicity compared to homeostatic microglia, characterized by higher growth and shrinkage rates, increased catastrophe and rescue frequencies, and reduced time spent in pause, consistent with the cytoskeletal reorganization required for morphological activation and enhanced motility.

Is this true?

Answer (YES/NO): NO